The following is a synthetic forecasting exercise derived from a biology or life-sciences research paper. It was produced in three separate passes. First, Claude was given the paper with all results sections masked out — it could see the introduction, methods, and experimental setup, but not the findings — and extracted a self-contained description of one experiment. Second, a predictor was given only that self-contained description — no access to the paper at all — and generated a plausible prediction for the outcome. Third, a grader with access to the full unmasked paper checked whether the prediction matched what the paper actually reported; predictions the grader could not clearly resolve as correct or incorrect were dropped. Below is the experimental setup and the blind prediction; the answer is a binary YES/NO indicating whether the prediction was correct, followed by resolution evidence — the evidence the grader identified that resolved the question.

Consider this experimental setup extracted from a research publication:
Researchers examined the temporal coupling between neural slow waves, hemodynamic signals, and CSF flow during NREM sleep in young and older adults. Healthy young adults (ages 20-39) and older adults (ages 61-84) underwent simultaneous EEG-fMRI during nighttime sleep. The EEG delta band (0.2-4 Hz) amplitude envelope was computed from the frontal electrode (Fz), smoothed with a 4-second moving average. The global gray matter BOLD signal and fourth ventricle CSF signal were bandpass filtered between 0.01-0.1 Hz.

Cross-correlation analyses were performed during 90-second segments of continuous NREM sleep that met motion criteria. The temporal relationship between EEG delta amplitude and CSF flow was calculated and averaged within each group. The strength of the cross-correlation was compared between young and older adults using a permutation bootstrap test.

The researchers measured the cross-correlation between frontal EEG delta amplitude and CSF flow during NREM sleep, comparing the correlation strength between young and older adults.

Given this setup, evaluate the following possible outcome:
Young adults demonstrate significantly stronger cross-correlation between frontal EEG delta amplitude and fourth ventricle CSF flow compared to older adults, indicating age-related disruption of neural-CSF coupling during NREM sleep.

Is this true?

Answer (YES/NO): YES